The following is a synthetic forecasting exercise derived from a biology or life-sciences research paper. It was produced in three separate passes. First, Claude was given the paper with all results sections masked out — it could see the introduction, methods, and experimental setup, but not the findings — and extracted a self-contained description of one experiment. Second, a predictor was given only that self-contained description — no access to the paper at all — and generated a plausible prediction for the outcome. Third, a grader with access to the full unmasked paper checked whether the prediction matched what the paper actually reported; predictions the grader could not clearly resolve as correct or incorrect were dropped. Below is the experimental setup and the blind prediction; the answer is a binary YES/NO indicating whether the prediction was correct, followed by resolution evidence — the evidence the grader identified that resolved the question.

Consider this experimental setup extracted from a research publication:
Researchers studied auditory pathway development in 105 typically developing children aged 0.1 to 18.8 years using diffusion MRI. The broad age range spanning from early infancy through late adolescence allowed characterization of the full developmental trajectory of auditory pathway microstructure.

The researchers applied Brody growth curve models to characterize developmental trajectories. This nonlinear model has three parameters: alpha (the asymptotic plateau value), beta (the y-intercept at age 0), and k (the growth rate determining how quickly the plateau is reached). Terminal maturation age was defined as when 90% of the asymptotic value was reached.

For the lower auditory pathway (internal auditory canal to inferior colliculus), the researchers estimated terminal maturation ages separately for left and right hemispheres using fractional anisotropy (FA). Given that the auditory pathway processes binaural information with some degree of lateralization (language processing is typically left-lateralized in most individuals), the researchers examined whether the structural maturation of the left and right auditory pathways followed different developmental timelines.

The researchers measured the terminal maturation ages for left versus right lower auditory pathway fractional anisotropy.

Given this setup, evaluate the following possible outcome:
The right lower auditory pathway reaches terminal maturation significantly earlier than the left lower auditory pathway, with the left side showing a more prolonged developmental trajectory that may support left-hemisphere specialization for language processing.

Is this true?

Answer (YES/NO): NO